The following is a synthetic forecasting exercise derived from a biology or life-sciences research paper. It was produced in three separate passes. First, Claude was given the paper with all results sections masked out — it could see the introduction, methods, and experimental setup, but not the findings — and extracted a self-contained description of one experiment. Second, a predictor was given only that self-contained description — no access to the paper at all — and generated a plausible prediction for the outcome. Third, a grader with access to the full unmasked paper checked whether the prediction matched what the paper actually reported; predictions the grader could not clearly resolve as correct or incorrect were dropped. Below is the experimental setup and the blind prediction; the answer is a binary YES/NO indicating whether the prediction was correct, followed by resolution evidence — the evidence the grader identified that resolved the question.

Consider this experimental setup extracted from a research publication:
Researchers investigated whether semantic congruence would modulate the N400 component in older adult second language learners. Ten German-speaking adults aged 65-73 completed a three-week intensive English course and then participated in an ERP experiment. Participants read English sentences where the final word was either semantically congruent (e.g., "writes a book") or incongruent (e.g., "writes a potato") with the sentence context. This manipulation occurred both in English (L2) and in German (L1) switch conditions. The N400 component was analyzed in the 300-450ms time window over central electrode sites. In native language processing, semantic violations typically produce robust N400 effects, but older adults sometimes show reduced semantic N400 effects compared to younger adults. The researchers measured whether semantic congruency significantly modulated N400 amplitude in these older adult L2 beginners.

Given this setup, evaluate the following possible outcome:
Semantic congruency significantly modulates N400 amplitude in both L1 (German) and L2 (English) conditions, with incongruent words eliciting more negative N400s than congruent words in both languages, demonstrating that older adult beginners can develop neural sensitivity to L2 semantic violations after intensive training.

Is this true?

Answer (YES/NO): NO